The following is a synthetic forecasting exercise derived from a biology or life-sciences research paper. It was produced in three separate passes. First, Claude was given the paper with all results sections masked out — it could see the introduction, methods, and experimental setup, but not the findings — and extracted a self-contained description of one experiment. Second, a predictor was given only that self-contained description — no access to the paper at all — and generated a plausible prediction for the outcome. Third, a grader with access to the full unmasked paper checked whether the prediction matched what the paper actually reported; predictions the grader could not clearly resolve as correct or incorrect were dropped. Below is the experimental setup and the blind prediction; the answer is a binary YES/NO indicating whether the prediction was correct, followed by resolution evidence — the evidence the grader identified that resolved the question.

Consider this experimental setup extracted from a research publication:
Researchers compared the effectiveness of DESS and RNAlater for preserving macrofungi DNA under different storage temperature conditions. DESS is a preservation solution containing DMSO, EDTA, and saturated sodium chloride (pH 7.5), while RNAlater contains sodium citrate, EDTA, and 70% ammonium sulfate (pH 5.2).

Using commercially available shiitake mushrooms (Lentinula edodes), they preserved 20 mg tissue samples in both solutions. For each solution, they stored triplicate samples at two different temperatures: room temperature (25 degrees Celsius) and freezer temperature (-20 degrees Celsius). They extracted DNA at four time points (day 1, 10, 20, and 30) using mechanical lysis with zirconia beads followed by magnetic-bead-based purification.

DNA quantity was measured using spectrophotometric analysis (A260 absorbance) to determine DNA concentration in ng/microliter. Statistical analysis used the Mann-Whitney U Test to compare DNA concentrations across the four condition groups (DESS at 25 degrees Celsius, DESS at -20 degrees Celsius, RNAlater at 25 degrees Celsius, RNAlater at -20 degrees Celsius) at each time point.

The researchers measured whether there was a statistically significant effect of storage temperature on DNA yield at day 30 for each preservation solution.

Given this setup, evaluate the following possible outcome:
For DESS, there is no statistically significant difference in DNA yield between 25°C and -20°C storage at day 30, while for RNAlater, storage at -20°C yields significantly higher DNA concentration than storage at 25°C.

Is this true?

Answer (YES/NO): NO